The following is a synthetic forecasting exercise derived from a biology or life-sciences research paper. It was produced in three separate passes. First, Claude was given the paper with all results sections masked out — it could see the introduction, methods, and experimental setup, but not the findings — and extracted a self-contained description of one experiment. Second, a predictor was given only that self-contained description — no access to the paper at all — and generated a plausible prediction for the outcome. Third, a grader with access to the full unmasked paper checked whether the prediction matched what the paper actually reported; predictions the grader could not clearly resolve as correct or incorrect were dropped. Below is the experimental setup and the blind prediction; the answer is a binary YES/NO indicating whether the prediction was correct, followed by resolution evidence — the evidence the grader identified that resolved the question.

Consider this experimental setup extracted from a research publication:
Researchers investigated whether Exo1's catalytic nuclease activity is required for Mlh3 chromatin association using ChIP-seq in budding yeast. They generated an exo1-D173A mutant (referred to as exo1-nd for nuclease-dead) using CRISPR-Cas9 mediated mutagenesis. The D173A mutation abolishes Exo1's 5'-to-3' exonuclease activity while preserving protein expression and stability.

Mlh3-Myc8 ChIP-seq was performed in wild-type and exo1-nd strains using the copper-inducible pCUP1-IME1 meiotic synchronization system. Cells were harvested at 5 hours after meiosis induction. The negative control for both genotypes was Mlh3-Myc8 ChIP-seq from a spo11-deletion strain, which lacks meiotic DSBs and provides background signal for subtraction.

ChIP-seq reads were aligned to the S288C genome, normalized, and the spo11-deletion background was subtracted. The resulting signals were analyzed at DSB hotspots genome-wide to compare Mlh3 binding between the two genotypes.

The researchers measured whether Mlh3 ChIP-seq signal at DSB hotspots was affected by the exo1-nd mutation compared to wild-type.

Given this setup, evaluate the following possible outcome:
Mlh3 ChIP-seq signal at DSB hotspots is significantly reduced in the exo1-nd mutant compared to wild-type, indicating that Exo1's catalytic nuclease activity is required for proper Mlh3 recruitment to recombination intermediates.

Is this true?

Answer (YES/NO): NO